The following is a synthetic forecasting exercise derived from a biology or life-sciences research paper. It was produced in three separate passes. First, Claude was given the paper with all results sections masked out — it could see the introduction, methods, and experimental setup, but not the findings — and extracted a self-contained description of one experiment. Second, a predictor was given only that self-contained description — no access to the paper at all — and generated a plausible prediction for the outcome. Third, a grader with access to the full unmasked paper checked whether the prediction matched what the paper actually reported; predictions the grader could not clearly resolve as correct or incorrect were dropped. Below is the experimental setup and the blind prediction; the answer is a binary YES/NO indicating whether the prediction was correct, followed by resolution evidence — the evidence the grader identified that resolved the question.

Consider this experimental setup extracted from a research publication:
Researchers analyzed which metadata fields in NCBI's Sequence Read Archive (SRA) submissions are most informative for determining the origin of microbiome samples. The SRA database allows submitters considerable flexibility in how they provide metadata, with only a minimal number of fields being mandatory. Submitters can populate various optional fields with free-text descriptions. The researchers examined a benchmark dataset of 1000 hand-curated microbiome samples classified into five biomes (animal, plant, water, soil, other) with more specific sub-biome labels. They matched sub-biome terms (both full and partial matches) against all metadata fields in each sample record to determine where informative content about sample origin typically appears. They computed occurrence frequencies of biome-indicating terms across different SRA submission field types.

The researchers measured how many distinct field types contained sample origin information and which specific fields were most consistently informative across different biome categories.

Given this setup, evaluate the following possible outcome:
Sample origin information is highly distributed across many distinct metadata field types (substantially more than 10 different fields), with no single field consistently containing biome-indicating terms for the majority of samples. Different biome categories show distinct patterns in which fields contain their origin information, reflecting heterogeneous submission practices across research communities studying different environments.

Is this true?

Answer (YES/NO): YES